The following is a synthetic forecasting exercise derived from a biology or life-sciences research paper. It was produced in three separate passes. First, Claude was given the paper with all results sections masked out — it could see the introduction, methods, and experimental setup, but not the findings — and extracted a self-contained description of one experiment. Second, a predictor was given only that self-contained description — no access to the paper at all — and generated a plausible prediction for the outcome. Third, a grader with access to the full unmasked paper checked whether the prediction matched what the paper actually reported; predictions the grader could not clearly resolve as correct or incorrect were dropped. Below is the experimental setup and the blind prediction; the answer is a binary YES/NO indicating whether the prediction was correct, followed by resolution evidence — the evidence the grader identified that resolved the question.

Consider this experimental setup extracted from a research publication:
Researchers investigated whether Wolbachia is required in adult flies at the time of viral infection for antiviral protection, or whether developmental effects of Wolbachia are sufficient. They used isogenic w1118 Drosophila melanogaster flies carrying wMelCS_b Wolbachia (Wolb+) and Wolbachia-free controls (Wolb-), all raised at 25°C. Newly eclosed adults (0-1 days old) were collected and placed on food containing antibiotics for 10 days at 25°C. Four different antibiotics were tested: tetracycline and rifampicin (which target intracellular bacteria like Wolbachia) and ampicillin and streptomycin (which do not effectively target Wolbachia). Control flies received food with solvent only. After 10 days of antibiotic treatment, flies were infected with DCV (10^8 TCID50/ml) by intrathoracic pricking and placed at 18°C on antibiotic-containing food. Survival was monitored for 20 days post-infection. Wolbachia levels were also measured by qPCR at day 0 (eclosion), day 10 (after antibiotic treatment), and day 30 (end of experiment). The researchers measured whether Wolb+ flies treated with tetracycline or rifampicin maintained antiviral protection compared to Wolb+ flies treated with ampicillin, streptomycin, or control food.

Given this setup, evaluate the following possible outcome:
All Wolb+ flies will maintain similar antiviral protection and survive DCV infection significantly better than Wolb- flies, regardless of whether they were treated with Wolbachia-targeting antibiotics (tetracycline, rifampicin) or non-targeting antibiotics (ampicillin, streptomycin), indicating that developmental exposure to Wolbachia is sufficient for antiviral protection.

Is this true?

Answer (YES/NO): NO